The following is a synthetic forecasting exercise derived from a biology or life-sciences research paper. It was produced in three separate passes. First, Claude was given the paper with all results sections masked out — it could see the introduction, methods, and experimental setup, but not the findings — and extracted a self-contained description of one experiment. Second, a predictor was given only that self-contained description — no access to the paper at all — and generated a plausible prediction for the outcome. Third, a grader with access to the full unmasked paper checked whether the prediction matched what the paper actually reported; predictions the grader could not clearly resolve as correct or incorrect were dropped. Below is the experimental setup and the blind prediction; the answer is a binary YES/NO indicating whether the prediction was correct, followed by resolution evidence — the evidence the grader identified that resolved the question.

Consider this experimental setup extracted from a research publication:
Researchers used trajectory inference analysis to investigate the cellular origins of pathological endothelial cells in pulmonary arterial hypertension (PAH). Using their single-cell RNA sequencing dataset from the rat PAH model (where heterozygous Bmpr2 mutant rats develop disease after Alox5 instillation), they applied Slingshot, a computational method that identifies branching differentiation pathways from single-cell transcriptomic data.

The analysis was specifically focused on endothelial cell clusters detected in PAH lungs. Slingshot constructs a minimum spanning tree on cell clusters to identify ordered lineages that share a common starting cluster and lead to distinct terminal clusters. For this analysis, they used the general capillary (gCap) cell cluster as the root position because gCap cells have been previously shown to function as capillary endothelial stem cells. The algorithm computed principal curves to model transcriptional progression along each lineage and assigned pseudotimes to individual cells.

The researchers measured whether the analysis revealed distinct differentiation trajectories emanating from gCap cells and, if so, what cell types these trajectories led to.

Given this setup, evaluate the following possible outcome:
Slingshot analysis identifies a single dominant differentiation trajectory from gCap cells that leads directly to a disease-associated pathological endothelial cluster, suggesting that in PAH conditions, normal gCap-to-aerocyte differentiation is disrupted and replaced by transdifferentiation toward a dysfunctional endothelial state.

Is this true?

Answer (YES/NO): NO